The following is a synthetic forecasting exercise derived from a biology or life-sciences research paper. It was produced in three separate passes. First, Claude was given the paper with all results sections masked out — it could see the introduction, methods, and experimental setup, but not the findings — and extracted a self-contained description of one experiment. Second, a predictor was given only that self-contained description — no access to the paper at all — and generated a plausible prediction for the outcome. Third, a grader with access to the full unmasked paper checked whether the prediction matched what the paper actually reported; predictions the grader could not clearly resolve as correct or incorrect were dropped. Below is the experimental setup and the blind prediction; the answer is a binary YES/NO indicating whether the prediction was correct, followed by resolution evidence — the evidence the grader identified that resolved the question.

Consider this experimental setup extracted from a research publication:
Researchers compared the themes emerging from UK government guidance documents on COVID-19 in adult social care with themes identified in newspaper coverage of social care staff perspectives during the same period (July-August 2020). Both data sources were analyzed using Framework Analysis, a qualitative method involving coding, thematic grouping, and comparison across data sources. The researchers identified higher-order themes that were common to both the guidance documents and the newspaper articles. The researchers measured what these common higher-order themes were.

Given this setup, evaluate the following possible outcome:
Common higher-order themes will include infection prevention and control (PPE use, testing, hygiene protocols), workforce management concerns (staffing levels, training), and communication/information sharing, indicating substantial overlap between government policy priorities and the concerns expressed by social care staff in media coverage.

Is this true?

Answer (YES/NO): NO